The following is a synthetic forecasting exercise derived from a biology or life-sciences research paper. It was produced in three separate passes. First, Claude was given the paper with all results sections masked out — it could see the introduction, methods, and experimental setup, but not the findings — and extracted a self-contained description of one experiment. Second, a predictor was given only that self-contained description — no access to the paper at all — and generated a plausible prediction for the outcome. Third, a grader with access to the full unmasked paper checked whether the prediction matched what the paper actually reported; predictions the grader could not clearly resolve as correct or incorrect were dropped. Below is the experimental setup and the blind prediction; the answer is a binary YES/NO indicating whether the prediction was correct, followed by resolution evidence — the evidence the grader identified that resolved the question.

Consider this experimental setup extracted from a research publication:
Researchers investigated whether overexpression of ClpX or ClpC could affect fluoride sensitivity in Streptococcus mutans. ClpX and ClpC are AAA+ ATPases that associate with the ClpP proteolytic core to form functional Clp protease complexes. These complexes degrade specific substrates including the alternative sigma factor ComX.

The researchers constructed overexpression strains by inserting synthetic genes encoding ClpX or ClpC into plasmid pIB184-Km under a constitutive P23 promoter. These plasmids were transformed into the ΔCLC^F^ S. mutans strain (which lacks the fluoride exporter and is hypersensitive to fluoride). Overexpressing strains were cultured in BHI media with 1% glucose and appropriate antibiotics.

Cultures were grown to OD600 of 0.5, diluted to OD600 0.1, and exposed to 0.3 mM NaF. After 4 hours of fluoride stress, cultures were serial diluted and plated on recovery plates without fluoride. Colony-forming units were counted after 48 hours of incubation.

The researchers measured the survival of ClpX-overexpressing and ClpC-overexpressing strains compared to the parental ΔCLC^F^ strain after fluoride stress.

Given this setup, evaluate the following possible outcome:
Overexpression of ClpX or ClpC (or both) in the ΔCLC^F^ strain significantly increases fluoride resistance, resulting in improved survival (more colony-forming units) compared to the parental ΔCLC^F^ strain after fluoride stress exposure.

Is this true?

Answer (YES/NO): YES